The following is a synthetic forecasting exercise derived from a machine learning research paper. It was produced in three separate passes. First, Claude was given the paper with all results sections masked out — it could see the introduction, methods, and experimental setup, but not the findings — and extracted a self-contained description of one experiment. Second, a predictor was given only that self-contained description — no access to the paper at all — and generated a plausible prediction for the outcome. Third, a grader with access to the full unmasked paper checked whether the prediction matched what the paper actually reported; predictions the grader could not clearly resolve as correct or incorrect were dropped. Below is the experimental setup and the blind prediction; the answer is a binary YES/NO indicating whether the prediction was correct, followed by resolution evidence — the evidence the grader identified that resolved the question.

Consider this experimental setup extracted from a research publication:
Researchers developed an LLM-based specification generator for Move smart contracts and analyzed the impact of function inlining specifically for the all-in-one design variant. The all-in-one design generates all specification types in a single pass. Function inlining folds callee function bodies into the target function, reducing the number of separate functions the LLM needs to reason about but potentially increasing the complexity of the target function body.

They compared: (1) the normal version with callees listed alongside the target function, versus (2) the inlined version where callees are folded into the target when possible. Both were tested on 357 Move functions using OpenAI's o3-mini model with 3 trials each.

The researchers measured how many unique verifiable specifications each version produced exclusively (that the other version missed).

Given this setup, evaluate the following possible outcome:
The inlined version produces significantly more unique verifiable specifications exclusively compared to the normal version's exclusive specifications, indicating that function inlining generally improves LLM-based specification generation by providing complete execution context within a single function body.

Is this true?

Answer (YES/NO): NO